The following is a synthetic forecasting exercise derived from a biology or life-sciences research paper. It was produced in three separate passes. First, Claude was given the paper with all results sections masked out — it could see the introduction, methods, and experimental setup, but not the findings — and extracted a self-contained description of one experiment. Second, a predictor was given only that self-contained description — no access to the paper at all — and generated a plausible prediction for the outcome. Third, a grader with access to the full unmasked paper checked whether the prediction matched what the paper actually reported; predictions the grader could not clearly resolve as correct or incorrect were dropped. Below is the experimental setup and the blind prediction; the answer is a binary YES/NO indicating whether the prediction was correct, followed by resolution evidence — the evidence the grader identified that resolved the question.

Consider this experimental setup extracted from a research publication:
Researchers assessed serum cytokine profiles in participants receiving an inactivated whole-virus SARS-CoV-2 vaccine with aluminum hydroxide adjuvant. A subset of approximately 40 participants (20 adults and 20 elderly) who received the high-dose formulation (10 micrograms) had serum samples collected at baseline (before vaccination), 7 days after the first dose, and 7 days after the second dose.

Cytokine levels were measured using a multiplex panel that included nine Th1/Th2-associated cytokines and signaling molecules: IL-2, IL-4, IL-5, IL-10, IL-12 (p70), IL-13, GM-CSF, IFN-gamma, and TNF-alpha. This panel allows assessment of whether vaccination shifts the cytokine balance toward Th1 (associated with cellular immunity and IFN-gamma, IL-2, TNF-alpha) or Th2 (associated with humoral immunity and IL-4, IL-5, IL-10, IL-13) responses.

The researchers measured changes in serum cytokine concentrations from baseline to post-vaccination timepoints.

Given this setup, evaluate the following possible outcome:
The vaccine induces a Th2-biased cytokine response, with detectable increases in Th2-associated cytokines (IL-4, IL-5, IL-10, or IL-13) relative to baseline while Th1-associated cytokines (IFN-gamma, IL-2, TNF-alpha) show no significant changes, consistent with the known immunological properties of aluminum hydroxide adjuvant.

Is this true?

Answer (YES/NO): NO